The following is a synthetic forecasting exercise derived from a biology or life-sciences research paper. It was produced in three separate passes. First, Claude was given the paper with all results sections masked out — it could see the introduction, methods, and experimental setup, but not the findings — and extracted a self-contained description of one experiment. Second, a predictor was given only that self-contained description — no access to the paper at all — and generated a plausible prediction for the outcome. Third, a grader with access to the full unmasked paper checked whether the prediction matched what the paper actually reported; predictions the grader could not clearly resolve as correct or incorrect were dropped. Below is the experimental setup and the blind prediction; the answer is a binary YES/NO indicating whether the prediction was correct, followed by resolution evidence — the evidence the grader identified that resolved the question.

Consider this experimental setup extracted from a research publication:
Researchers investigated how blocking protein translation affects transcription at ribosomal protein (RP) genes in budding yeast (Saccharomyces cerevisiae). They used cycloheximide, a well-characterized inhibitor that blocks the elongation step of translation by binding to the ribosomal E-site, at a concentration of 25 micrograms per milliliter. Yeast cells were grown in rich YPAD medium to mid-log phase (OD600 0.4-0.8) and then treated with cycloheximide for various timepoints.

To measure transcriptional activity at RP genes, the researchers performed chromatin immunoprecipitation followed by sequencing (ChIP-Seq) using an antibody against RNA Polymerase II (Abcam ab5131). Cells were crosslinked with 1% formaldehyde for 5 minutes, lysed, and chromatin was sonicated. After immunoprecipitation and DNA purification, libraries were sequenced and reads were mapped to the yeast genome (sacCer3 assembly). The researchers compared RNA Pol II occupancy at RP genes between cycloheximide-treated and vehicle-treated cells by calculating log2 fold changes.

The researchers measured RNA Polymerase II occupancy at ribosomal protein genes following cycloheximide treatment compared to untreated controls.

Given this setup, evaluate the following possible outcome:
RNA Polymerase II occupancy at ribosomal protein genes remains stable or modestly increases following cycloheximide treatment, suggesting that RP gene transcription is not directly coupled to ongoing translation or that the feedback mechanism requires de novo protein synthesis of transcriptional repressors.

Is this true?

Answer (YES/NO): NO